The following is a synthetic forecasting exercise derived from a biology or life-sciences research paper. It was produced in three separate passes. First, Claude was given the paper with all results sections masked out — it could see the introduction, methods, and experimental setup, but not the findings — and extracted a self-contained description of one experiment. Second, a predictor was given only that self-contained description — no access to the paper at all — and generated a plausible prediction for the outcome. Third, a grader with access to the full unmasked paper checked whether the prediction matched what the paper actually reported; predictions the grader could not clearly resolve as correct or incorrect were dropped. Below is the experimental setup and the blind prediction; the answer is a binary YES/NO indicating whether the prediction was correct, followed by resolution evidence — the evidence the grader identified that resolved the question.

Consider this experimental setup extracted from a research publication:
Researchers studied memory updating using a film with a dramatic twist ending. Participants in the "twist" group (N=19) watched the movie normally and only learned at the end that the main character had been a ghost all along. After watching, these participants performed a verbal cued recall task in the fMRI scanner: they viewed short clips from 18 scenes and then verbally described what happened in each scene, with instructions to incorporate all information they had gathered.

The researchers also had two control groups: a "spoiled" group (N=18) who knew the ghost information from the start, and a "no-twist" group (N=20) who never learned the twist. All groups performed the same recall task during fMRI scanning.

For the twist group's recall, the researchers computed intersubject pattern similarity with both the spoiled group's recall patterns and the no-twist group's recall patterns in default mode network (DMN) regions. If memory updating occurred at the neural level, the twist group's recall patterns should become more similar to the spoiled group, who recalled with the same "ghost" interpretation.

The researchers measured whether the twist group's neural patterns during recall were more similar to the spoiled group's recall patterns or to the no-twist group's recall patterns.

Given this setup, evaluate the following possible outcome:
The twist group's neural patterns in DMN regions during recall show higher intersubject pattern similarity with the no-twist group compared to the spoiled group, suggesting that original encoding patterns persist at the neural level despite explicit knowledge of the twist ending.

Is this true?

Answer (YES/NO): NO